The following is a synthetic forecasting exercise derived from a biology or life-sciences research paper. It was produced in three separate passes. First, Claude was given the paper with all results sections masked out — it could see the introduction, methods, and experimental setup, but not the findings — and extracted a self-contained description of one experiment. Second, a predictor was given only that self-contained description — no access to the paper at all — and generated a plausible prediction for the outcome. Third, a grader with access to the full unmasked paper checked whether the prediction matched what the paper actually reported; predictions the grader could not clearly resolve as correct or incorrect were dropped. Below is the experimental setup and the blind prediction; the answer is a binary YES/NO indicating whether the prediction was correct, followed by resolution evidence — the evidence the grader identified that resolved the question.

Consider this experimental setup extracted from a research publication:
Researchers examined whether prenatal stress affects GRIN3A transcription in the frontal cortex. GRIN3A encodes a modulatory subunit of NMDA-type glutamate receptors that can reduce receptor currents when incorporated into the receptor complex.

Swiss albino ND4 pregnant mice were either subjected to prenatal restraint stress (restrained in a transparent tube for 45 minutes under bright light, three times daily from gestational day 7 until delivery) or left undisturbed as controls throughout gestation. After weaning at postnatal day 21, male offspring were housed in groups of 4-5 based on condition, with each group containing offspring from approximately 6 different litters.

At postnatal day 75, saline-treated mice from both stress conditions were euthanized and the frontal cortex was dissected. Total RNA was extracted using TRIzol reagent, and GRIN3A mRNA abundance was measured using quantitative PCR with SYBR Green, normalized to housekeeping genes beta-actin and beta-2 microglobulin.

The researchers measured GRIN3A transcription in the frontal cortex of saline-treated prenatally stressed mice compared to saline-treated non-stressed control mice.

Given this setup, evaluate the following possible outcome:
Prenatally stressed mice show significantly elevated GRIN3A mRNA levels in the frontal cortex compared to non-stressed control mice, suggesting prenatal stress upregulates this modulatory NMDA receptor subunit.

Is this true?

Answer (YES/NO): NO